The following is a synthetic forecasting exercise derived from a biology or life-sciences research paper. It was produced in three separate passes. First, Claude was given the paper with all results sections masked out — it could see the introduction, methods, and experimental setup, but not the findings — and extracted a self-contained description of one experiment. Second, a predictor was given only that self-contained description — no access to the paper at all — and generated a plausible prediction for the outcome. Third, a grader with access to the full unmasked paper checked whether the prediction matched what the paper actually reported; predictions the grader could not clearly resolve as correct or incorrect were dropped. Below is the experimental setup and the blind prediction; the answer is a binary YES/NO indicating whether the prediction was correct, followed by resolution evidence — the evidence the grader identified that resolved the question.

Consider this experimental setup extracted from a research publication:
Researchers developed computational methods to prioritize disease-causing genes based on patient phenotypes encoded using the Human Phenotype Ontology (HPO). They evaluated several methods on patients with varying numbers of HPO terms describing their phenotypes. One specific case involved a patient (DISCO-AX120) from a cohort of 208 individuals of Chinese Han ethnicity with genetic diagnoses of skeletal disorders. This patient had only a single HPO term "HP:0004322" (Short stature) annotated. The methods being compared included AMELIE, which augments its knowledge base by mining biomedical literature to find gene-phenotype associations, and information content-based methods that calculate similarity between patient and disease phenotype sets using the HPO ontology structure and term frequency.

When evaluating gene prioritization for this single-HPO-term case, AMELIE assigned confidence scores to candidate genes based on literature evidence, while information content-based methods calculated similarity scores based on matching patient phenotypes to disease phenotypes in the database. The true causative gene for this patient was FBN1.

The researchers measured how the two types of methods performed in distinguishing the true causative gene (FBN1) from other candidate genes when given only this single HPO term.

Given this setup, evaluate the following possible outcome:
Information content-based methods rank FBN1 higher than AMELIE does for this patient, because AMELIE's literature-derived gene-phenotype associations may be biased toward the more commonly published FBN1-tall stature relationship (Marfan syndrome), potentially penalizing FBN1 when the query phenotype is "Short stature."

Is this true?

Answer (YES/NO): NO